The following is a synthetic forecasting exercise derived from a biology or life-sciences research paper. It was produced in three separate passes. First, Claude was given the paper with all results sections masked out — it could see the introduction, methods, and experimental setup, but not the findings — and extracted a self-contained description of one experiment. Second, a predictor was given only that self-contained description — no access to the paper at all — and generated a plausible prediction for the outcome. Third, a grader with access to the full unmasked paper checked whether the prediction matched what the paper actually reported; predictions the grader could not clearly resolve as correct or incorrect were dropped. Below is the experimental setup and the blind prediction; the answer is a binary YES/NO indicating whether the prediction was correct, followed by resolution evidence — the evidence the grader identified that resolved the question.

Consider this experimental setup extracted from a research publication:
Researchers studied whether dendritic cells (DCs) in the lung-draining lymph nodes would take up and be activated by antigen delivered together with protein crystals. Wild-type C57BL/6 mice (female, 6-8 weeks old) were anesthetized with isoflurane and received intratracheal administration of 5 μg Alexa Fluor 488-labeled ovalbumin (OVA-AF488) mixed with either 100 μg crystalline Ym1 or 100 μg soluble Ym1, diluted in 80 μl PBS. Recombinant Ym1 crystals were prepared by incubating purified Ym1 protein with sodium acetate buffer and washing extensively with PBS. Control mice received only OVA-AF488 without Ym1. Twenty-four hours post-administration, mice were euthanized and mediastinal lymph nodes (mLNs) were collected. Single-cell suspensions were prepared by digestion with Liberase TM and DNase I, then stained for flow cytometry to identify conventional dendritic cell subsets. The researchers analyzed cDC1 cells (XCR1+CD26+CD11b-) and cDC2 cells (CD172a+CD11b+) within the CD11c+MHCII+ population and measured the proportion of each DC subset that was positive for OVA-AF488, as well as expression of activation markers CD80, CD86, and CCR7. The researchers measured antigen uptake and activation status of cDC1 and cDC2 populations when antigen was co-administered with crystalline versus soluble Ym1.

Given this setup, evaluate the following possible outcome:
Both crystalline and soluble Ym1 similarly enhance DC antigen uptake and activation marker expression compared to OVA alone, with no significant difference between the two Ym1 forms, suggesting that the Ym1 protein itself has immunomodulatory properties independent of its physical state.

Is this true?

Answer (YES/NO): NO